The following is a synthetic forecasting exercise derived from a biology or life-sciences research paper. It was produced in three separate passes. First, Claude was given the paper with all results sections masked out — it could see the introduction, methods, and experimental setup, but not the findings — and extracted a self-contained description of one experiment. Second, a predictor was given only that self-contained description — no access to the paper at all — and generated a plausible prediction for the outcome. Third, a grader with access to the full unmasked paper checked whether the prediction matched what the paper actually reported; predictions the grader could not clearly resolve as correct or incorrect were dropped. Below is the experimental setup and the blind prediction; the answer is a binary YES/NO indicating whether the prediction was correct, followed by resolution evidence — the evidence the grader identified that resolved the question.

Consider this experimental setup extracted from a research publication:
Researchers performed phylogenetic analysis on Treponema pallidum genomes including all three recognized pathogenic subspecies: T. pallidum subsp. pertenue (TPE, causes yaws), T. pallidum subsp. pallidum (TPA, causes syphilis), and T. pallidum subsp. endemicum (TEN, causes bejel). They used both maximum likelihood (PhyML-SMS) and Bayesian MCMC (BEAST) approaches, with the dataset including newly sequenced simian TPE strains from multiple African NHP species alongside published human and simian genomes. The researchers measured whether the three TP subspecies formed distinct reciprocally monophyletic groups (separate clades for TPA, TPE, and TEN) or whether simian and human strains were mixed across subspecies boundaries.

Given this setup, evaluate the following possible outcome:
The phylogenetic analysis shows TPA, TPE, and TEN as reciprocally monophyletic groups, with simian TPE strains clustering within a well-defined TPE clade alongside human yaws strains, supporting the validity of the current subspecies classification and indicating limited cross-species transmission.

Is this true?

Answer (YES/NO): NO